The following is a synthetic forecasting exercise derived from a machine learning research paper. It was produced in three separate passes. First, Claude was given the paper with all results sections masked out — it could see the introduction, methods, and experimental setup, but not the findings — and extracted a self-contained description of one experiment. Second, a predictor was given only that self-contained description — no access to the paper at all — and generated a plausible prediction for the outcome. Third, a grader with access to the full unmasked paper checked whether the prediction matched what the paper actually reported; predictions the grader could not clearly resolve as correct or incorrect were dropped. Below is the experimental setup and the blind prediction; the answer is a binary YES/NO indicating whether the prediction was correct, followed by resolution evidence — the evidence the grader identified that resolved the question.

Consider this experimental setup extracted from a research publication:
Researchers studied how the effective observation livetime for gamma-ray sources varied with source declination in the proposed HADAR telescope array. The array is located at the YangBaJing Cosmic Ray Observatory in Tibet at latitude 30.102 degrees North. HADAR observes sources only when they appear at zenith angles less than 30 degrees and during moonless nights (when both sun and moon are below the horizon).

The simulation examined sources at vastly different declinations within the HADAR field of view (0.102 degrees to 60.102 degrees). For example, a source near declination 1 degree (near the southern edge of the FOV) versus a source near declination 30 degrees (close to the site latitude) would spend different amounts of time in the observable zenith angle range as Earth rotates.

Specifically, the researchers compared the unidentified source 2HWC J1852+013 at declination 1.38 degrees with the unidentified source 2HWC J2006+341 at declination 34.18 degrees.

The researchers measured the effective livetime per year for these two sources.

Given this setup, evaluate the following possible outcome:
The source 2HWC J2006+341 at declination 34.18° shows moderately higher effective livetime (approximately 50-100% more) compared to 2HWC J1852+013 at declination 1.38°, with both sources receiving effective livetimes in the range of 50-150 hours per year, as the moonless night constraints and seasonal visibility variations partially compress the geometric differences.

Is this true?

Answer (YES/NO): NO